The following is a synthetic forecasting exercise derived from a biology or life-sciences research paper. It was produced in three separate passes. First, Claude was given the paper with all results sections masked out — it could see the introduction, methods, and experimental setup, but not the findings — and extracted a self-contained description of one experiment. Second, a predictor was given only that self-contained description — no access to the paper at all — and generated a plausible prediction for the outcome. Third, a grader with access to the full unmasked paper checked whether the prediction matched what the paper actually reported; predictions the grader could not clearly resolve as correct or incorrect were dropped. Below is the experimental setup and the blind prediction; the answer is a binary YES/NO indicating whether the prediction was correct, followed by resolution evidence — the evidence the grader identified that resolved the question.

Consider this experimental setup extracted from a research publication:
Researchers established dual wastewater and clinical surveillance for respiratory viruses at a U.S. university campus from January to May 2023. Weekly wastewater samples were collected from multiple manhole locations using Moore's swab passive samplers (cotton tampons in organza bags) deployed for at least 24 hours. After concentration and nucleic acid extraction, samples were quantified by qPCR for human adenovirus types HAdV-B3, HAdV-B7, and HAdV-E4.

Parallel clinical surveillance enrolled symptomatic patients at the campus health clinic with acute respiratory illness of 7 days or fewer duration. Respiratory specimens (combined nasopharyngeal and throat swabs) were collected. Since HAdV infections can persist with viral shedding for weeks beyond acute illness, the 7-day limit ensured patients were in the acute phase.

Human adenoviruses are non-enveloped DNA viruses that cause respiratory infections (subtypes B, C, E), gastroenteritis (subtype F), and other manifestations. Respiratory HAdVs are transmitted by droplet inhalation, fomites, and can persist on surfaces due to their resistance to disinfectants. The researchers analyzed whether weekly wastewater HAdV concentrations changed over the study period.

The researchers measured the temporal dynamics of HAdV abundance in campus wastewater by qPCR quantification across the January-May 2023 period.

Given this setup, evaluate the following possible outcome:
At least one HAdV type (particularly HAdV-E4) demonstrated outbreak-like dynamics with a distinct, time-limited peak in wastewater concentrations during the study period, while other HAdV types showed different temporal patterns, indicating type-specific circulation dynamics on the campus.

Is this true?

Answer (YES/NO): YES